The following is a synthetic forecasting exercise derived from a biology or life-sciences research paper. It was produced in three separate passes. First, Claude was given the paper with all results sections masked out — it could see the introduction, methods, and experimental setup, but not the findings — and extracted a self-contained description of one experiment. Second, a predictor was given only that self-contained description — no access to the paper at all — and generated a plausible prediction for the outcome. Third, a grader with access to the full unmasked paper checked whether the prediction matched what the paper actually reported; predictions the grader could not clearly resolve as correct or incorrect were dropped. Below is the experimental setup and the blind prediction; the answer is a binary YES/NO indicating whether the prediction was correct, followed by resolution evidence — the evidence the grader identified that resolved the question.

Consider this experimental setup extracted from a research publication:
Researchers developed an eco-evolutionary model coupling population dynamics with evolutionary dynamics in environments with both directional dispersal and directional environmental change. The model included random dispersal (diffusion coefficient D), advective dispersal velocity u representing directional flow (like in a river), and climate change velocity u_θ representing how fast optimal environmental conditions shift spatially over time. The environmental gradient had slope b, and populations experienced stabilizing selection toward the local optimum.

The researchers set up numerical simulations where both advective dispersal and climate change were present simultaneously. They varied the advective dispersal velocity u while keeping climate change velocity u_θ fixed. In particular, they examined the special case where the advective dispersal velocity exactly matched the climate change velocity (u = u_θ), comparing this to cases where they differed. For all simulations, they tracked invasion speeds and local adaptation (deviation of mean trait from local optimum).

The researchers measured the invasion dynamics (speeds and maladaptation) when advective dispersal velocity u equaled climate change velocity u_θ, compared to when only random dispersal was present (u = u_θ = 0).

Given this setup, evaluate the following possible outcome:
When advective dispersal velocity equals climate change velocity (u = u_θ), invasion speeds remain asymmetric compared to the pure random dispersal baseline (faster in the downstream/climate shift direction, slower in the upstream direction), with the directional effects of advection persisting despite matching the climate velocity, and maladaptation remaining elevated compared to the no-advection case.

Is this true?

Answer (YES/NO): NO